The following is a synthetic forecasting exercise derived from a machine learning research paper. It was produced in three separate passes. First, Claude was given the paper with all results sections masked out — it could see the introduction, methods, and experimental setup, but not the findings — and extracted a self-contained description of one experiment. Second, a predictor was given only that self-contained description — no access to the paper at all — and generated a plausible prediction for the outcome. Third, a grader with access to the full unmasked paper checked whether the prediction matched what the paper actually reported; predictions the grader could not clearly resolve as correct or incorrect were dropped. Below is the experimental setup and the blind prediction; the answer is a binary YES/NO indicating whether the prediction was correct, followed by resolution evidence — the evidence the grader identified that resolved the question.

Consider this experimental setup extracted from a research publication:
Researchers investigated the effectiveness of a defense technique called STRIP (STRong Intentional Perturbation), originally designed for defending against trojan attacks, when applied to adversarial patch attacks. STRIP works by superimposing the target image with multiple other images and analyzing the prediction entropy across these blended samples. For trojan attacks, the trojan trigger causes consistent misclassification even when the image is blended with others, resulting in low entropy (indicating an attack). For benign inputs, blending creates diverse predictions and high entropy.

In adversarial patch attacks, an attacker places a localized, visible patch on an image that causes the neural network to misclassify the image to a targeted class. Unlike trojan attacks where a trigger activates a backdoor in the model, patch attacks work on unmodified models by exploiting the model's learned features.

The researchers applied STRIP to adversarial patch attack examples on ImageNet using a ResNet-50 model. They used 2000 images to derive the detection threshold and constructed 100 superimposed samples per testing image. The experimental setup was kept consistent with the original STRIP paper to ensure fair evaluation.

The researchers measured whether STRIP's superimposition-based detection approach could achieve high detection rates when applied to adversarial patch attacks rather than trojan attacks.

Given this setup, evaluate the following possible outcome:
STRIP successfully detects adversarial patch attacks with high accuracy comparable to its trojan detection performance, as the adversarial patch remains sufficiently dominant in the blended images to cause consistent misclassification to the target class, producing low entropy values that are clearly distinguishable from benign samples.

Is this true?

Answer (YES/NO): NO